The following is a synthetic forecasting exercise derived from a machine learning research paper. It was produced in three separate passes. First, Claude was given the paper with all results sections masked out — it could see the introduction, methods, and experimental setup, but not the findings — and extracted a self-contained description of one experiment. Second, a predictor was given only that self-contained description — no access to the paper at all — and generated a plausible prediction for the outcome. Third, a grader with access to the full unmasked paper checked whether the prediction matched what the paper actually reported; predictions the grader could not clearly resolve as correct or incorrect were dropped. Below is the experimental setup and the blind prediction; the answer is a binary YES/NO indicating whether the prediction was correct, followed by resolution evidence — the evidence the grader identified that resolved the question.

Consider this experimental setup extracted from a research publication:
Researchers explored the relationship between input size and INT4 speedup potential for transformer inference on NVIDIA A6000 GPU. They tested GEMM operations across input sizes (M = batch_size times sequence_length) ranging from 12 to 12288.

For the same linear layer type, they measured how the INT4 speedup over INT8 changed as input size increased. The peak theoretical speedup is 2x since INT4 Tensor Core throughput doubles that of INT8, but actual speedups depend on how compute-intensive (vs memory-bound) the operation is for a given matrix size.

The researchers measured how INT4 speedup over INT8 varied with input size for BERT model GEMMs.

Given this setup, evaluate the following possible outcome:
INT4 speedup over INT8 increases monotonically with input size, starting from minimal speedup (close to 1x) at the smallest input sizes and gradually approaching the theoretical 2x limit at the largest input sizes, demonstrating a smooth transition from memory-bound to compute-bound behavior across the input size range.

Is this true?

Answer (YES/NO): NO